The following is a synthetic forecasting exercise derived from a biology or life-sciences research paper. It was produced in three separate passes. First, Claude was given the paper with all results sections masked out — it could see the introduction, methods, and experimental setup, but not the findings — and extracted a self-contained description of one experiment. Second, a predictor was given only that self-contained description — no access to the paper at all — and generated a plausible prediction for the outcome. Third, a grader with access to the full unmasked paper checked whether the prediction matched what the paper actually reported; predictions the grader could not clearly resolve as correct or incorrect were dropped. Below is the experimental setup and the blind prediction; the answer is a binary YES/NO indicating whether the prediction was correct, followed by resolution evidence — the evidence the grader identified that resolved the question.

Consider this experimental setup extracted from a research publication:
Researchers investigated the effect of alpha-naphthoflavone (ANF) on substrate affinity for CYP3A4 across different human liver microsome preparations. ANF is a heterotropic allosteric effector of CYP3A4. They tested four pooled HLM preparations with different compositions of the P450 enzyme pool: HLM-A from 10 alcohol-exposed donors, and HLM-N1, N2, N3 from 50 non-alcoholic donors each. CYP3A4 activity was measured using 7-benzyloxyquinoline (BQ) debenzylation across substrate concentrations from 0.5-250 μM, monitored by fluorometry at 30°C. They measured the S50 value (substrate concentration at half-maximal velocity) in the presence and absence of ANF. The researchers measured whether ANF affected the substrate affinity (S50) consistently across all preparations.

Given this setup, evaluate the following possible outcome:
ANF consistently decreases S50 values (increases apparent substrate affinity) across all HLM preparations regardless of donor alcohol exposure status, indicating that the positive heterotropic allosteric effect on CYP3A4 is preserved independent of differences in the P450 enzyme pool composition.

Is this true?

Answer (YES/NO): YES